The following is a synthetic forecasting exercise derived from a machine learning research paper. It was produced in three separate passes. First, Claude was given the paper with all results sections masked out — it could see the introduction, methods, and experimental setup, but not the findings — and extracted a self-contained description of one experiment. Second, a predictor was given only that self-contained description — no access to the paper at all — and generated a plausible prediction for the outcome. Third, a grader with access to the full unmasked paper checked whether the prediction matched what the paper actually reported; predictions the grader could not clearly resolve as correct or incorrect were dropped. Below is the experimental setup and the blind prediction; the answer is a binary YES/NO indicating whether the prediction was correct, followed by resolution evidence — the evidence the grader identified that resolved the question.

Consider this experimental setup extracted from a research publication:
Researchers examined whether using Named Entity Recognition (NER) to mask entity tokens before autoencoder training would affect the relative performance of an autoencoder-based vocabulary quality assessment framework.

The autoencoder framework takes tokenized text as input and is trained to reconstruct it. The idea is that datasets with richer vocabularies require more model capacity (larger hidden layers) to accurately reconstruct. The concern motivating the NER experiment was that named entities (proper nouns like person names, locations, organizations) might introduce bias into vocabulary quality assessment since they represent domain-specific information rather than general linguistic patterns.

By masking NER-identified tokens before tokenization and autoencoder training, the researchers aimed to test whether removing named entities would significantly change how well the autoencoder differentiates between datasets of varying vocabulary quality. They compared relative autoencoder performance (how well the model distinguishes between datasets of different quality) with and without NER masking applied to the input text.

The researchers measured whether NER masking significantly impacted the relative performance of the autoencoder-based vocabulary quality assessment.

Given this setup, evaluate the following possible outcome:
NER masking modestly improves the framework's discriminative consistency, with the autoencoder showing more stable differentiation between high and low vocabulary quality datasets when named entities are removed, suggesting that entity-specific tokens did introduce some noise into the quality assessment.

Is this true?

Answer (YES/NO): NO